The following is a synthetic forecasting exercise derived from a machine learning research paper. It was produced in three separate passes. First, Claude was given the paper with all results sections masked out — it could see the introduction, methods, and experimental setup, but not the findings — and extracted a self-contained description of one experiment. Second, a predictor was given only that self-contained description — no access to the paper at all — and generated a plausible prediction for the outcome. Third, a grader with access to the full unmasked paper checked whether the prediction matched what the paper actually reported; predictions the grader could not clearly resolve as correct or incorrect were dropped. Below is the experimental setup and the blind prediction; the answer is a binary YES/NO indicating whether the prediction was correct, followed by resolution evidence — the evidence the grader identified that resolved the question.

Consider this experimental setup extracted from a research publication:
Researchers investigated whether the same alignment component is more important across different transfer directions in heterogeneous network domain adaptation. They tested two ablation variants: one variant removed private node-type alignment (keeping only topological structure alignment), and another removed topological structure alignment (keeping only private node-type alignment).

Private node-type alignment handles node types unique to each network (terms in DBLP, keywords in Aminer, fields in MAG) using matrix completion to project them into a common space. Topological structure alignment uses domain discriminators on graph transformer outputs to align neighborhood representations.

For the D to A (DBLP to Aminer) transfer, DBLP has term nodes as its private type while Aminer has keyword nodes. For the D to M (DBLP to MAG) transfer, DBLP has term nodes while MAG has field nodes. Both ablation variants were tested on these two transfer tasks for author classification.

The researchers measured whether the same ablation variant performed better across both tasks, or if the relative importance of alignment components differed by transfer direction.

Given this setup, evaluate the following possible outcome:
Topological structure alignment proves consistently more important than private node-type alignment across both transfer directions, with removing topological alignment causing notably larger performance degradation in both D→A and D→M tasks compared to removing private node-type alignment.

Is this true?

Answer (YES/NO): NO